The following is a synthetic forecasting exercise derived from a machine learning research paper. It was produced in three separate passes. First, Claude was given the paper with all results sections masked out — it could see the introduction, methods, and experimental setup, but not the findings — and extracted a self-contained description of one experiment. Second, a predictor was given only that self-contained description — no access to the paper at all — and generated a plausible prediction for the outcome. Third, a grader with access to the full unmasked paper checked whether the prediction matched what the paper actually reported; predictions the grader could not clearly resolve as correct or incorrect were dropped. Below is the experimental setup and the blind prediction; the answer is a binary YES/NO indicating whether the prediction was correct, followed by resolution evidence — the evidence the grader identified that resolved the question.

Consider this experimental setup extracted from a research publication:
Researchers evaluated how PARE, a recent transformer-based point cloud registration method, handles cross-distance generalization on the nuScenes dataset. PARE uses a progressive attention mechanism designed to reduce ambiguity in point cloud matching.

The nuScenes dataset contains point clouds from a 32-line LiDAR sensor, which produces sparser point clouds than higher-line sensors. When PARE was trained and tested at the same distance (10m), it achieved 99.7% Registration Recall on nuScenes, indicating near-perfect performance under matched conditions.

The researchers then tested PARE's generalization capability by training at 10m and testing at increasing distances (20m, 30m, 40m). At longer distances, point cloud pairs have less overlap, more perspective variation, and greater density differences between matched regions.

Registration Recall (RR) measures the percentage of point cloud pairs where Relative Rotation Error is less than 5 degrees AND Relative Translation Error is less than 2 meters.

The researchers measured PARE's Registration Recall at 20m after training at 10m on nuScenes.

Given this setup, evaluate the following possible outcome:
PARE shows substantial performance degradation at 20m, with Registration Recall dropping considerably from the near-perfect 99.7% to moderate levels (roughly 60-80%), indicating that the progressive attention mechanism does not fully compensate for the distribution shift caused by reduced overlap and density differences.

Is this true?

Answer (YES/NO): NO